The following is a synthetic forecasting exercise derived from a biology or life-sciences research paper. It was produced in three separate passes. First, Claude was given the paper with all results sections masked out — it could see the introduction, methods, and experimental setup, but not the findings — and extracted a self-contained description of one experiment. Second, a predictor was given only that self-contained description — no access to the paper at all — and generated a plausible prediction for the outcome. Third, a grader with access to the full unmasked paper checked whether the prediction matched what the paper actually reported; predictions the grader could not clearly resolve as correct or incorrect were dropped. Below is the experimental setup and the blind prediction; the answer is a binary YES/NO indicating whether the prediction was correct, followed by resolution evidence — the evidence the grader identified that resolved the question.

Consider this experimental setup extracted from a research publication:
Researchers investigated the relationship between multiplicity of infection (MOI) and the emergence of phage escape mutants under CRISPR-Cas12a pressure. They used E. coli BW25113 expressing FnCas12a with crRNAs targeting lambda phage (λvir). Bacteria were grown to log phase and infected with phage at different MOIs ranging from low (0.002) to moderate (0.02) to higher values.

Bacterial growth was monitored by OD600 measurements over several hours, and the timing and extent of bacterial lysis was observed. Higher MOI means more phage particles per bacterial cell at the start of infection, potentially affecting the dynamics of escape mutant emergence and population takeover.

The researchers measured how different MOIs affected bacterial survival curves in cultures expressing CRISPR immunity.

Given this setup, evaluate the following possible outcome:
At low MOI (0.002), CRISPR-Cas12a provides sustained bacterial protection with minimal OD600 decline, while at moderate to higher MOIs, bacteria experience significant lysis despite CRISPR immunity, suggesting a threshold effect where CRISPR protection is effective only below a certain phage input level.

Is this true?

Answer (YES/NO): NO